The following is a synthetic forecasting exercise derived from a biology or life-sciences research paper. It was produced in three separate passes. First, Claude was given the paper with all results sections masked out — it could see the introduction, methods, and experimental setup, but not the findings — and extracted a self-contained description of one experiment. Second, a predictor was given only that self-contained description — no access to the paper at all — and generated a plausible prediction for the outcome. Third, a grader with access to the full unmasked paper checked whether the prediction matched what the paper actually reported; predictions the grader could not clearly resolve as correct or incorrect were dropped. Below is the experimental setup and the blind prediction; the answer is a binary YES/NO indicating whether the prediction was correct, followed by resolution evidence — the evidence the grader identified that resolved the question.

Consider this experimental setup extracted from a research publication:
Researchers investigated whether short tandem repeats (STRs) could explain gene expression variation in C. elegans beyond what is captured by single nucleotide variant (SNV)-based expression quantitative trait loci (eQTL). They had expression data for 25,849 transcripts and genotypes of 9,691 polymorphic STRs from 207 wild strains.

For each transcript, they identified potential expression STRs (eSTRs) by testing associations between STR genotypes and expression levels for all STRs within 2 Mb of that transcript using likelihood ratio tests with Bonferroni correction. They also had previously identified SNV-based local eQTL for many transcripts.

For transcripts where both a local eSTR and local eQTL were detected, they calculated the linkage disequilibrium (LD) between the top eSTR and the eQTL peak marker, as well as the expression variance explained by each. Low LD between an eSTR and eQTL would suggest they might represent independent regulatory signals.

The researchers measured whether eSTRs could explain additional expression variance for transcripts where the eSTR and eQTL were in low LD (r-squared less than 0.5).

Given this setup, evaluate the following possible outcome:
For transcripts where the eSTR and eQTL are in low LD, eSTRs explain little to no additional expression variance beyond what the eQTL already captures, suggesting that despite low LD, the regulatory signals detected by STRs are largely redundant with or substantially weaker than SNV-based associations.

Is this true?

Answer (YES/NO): NO